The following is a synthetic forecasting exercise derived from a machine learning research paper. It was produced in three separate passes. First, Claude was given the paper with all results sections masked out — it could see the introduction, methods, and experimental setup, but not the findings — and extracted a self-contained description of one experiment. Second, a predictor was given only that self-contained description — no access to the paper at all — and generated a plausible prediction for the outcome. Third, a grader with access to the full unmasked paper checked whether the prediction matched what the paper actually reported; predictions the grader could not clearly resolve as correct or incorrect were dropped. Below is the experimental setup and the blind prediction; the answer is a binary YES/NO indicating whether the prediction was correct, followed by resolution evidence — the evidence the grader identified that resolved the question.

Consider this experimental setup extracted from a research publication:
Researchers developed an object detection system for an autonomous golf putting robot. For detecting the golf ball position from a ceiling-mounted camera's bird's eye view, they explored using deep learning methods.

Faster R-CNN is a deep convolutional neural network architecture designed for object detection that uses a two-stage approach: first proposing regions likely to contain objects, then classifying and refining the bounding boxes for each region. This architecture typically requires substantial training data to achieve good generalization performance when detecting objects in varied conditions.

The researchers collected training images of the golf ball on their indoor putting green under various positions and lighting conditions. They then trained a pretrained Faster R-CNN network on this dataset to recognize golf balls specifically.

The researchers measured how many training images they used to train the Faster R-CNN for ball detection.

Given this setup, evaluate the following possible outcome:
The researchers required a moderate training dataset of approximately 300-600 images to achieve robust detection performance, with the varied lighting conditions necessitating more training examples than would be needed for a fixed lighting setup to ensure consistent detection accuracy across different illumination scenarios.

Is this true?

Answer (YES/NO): NO